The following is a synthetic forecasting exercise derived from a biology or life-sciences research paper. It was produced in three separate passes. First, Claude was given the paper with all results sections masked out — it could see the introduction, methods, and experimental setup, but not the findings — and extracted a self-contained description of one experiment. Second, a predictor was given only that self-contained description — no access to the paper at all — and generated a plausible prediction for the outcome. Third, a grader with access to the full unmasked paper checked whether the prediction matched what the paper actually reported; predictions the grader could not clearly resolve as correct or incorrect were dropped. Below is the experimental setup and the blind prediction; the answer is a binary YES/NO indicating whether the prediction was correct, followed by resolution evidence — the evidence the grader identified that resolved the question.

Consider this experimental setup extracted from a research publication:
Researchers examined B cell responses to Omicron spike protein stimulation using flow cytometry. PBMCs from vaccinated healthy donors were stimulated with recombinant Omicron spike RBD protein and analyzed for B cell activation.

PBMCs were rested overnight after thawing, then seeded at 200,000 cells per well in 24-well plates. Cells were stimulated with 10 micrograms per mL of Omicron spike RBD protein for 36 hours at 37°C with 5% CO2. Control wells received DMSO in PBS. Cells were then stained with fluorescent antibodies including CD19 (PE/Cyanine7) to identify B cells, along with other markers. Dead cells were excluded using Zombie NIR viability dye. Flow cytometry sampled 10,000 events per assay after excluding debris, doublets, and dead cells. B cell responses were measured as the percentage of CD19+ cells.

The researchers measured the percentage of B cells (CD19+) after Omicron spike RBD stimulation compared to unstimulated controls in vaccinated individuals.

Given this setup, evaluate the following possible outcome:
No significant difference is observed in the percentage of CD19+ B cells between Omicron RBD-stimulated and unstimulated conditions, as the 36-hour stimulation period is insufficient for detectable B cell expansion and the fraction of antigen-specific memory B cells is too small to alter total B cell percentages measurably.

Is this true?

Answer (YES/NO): YES